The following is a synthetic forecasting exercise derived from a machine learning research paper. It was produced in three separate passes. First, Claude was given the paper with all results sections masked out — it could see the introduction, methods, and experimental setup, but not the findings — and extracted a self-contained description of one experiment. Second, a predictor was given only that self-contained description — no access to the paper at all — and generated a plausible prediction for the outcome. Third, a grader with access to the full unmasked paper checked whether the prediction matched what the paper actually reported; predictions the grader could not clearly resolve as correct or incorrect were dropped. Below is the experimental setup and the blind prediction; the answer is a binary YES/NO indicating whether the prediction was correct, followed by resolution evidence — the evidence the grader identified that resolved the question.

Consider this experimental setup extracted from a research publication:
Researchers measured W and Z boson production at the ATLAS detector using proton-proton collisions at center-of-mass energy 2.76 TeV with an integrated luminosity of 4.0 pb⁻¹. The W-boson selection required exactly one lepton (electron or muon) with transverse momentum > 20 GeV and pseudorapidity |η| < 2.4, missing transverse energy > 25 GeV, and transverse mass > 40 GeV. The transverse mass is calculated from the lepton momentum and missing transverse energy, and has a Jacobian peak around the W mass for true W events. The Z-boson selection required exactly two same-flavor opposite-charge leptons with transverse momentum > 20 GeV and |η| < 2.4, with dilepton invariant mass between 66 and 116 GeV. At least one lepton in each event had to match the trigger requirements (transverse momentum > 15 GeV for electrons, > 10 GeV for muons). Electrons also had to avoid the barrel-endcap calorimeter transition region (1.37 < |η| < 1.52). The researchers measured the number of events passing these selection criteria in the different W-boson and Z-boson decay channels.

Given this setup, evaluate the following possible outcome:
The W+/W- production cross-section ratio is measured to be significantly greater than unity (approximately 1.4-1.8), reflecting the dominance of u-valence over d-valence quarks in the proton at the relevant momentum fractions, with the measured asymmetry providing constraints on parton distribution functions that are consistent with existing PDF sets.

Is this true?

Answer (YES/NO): YES